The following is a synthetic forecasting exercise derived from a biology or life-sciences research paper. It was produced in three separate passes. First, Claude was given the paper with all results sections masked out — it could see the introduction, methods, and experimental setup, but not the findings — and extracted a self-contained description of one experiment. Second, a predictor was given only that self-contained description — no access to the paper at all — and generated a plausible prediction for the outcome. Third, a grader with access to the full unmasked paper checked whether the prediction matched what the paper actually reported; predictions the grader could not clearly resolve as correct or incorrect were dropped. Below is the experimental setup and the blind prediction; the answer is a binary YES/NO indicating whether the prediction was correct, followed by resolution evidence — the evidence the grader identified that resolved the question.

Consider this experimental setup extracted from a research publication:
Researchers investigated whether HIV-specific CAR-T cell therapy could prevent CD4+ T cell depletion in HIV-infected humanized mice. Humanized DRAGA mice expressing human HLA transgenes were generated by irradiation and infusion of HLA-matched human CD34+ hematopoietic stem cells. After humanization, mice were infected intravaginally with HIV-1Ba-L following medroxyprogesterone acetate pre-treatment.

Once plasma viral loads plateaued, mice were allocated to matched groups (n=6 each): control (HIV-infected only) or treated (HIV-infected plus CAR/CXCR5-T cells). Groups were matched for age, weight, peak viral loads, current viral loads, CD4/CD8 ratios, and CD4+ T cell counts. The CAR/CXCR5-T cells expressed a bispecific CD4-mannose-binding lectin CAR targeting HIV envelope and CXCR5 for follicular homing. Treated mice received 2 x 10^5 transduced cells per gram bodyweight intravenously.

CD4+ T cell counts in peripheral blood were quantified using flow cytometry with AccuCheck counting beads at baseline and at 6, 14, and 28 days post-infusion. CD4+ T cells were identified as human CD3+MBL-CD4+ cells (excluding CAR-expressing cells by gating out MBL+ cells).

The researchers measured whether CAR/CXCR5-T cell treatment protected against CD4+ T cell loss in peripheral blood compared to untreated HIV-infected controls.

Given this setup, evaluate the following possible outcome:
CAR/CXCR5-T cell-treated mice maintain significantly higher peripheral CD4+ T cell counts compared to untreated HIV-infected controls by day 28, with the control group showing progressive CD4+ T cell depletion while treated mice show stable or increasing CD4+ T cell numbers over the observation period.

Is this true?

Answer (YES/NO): NO